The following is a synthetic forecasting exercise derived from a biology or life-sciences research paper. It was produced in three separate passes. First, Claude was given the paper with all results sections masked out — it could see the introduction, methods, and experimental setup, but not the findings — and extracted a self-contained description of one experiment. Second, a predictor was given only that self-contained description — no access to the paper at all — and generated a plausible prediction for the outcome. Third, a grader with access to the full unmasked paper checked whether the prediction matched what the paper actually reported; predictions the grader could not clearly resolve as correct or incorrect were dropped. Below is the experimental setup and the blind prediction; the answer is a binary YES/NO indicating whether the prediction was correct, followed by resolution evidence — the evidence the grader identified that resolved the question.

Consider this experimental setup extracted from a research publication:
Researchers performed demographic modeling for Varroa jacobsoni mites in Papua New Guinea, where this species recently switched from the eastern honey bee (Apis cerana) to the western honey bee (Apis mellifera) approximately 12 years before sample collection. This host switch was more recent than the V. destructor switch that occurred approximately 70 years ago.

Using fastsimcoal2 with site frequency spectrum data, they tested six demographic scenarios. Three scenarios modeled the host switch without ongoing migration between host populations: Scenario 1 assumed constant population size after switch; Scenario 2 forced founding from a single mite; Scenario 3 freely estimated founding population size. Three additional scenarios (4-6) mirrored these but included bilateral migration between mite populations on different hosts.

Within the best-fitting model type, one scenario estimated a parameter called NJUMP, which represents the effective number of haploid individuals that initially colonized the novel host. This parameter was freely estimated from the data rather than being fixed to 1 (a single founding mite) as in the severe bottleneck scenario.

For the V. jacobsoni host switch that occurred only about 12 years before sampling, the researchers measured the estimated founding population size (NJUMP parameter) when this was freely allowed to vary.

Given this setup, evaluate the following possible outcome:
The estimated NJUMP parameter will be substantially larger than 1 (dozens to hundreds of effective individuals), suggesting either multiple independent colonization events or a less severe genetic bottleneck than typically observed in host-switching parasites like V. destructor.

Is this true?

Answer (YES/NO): YES